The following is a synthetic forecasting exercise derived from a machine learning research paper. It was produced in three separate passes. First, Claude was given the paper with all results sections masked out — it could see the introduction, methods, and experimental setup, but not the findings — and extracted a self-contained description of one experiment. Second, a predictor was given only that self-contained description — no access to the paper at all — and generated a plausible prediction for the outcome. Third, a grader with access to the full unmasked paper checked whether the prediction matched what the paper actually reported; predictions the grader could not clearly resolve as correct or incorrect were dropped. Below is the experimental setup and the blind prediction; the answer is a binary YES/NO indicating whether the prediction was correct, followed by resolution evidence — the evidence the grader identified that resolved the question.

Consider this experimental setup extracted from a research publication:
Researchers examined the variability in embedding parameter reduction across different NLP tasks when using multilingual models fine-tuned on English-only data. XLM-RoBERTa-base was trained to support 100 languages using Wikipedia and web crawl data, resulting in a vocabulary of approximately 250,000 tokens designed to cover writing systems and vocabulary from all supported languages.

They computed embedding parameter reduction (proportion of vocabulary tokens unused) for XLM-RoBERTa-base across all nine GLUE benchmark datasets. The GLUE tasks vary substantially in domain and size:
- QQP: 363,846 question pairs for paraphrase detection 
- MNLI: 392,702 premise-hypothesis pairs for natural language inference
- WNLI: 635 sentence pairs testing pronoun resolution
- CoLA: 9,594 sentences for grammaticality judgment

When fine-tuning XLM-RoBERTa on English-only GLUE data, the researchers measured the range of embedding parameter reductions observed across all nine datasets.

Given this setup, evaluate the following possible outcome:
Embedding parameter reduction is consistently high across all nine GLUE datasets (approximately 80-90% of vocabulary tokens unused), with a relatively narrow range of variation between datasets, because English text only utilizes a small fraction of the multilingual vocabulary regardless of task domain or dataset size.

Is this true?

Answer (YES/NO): NO